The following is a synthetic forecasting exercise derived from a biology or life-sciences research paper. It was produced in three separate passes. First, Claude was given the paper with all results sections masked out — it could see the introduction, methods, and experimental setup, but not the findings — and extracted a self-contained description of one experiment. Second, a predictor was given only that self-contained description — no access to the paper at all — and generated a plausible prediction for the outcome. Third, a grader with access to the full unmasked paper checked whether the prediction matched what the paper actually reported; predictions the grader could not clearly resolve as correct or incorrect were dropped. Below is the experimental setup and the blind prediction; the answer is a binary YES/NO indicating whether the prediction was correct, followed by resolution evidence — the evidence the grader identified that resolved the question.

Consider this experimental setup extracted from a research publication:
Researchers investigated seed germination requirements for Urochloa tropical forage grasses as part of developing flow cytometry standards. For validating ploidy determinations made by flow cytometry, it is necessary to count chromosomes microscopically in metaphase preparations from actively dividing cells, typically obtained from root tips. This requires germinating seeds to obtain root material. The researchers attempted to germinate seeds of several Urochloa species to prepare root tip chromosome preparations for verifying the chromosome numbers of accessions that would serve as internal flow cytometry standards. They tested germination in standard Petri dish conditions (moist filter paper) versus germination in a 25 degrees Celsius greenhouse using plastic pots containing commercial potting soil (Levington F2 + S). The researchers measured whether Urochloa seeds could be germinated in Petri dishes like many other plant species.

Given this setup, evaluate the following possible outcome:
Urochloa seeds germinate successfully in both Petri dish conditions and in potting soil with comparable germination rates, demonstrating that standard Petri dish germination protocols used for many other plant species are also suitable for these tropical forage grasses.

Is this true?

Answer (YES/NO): NO